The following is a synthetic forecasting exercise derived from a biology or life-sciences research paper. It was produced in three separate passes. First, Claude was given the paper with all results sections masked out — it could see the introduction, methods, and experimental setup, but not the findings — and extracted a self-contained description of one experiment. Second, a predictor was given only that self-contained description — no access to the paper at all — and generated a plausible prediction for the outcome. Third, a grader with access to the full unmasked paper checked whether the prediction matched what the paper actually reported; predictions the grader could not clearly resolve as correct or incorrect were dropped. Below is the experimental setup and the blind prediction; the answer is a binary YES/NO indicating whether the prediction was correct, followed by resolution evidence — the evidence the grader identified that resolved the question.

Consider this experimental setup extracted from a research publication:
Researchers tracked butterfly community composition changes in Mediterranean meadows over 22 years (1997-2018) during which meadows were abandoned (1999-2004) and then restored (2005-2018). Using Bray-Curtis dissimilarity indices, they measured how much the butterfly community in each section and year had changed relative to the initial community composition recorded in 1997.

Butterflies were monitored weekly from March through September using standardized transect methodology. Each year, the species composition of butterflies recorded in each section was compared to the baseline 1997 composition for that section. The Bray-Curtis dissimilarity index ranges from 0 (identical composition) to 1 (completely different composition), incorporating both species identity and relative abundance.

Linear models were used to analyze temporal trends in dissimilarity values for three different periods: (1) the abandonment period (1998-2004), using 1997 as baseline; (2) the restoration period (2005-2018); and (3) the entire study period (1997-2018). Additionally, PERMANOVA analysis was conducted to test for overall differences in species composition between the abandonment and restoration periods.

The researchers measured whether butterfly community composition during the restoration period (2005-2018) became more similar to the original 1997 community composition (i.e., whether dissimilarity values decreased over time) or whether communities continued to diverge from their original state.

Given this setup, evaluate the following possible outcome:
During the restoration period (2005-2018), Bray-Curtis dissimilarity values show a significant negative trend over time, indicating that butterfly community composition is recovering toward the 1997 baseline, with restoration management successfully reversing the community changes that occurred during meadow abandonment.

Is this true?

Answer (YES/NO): NO